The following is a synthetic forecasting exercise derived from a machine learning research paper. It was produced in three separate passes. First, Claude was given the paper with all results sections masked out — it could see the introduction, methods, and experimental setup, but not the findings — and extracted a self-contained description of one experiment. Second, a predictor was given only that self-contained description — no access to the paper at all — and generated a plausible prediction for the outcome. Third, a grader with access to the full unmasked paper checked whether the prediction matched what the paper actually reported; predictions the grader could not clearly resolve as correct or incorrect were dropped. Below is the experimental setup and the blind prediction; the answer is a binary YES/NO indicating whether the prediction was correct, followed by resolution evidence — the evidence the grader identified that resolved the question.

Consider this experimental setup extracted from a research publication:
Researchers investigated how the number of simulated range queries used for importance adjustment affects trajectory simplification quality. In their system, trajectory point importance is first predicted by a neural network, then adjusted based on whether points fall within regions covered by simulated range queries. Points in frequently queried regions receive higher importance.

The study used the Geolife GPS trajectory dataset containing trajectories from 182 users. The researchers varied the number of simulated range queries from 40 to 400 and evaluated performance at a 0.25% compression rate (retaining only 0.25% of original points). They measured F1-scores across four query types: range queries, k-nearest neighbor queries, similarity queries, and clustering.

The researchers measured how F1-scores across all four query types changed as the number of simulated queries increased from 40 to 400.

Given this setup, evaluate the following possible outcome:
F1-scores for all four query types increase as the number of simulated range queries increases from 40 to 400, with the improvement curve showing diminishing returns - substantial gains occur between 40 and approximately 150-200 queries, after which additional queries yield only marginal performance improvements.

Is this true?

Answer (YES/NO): NO